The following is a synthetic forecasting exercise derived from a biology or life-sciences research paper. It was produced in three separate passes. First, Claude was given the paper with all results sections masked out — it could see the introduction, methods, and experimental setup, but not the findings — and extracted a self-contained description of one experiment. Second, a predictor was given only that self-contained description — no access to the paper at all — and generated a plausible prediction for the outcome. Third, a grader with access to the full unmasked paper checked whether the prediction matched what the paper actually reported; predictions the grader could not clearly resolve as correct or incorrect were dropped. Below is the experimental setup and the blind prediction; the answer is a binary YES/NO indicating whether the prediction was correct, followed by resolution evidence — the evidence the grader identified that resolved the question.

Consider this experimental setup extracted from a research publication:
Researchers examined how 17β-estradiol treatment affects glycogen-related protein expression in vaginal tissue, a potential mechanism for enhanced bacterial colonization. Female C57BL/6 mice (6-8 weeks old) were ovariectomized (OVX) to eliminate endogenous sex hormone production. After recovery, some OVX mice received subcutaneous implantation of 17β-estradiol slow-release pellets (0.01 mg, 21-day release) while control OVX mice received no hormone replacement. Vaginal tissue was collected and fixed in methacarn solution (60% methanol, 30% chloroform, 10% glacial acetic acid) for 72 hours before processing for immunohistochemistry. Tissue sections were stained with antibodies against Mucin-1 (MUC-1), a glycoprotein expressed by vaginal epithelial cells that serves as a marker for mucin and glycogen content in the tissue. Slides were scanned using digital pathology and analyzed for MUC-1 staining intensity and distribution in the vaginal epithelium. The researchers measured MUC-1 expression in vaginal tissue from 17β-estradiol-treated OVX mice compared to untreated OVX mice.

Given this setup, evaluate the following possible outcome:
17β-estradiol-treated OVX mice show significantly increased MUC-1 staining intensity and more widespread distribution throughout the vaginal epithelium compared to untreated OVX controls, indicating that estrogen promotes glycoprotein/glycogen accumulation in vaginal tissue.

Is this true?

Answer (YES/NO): NO